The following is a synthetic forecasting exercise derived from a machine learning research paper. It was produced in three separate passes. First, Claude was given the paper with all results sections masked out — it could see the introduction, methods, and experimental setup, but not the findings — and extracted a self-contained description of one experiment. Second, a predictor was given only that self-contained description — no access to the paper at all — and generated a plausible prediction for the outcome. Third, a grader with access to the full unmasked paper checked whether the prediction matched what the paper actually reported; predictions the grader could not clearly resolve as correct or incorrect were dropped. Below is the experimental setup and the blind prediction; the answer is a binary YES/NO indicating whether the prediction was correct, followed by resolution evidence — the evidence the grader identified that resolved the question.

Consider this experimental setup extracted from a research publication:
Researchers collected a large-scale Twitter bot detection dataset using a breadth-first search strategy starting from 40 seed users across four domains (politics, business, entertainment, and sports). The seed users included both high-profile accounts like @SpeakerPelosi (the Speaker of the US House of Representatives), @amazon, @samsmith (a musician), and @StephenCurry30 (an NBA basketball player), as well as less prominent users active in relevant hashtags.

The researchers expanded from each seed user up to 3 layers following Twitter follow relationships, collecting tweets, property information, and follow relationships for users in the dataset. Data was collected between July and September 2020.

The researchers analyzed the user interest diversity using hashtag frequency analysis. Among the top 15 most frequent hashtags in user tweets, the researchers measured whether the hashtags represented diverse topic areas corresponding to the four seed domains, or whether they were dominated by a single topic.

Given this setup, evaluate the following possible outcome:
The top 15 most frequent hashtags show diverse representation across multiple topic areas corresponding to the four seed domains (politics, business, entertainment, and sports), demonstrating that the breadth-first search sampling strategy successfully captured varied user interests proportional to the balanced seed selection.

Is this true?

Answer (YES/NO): NO